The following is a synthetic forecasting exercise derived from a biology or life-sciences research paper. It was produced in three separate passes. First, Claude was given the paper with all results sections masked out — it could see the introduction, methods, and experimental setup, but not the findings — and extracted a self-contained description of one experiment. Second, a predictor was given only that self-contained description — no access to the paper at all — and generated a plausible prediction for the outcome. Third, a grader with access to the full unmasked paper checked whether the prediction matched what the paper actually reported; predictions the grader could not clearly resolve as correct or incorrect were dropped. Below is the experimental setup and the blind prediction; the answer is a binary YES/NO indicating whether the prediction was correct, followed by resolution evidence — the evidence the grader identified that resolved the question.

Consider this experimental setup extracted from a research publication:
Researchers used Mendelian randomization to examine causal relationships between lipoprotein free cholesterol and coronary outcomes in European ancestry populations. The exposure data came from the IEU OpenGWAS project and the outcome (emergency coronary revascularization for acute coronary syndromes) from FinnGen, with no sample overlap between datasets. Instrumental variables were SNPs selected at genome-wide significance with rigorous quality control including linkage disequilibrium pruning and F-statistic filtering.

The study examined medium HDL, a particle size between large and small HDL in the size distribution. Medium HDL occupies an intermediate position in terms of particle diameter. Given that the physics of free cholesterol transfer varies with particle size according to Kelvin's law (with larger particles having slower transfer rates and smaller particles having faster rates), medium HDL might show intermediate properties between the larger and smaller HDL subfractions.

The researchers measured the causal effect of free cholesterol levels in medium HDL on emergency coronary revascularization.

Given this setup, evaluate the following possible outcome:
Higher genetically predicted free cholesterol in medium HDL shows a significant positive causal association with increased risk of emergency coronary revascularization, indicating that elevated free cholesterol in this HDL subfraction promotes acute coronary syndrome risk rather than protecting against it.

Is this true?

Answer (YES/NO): NO